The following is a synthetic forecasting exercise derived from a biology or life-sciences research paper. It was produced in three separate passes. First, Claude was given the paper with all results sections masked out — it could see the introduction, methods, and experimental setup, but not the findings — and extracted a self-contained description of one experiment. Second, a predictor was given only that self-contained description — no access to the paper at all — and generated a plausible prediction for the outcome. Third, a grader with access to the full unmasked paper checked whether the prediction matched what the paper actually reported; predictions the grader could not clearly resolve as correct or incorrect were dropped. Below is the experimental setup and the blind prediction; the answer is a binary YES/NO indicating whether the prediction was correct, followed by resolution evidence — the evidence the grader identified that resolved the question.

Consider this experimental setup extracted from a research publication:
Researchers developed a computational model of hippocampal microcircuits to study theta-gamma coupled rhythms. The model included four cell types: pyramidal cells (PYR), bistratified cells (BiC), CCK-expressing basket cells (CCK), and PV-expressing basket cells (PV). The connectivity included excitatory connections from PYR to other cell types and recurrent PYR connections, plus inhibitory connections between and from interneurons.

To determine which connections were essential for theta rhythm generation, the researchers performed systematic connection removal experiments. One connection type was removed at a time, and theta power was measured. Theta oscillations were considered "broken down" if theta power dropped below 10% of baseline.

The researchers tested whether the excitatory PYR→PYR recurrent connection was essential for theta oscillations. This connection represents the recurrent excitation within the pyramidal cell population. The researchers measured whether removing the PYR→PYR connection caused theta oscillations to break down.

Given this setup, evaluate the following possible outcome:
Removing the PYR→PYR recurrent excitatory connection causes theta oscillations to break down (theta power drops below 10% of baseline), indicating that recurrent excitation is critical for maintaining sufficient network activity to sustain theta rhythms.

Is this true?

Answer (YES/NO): YES